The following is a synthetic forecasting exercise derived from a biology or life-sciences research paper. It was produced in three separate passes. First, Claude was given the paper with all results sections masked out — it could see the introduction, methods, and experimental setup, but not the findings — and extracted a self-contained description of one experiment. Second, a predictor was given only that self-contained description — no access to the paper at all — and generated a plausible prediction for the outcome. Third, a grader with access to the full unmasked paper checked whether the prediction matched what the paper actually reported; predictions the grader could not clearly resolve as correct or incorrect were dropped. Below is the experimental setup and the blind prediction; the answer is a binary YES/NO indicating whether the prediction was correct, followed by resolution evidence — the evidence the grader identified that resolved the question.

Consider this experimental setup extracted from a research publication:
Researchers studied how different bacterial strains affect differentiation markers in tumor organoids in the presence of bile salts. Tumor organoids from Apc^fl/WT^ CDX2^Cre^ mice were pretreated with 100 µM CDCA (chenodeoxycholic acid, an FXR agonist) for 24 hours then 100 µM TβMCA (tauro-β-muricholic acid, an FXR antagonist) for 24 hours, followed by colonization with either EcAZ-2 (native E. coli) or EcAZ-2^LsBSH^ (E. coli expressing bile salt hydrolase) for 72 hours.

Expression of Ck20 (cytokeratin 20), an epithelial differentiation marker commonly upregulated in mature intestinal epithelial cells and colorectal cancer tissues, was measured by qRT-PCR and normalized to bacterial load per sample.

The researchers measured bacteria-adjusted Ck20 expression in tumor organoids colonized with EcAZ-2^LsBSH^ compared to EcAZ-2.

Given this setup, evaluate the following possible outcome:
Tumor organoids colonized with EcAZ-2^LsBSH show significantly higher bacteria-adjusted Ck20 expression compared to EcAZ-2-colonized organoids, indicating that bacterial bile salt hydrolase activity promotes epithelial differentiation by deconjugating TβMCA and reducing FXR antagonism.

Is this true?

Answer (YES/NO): NO